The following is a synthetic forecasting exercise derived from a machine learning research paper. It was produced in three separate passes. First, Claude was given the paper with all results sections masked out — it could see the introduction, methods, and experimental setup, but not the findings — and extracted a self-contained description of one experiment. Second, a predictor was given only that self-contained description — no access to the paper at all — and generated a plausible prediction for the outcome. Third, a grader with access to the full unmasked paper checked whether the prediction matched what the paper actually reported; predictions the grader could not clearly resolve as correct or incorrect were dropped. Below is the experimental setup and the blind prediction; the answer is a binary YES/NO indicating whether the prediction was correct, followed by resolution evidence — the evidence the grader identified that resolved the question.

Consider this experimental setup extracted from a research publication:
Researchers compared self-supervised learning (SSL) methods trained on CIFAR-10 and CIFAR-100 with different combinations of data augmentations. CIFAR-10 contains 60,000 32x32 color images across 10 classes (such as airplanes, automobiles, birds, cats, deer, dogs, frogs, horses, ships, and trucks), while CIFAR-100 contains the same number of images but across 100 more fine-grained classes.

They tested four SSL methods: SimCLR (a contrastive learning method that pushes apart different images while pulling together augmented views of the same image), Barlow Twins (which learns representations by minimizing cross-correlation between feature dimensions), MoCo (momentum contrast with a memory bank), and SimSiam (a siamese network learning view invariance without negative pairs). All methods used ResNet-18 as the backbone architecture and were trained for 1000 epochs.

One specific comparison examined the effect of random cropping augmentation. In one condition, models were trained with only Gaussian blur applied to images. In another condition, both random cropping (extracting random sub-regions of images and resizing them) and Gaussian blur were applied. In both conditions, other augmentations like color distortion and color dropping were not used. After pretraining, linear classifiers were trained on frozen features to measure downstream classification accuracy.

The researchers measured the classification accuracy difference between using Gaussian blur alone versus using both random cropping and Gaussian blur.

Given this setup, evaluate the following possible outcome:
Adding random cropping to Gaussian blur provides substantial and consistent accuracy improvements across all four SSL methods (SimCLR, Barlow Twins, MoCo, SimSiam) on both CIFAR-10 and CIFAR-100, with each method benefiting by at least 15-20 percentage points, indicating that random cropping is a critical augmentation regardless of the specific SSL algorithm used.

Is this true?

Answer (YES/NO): NO